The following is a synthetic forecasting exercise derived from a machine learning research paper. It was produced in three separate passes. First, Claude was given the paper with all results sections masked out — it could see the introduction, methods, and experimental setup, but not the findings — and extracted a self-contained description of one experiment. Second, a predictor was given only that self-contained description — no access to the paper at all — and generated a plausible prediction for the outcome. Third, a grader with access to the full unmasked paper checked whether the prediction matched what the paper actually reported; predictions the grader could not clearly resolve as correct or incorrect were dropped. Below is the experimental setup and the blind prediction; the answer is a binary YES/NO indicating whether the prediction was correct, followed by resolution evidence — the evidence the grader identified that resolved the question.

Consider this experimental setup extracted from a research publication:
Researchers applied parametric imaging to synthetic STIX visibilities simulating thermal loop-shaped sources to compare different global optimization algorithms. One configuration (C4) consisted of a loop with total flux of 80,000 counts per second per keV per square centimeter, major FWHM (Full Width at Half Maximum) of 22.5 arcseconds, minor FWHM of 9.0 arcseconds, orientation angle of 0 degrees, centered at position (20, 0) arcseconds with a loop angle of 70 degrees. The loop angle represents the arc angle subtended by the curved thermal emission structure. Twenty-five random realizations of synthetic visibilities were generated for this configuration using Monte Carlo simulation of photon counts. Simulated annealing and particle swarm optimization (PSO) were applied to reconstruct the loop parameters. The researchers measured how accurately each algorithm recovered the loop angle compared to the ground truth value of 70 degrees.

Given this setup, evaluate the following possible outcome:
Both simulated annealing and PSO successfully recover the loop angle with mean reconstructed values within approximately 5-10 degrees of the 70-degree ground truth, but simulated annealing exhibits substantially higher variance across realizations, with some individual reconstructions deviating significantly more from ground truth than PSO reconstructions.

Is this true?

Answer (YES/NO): NO